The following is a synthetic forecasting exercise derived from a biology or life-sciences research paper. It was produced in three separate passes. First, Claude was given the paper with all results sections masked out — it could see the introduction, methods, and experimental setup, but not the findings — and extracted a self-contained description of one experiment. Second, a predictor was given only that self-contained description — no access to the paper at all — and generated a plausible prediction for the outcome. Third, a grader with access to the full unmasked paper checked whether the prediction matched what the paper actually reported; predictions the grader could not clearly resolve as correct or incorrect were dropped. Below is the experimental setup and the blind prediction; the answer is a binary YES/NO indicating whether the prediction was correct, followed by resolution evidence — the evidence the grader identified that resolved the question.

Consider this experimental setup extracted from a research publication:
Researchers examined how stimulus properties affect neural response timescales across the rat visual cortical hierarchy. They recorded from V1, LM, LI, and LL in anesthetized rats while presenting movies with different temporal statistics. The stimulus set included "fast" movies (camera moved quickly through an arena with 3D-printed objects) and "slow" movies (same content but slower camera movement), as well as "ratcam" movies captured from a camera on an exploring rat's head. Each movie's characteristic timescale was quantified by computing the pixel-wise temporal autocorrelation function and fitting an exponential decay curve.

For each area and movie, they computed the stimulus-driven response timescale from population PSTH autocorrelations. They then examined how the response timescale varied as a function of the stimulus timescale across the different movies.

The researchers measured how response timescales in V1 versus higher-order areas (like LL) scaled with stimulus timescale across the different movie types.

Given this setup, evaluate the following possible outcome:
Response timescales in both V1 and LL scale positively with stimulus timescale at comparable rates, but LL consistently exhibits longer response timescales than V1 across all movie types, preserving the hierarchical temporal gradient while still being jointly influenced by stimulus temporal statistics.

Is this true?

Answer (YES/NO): YES